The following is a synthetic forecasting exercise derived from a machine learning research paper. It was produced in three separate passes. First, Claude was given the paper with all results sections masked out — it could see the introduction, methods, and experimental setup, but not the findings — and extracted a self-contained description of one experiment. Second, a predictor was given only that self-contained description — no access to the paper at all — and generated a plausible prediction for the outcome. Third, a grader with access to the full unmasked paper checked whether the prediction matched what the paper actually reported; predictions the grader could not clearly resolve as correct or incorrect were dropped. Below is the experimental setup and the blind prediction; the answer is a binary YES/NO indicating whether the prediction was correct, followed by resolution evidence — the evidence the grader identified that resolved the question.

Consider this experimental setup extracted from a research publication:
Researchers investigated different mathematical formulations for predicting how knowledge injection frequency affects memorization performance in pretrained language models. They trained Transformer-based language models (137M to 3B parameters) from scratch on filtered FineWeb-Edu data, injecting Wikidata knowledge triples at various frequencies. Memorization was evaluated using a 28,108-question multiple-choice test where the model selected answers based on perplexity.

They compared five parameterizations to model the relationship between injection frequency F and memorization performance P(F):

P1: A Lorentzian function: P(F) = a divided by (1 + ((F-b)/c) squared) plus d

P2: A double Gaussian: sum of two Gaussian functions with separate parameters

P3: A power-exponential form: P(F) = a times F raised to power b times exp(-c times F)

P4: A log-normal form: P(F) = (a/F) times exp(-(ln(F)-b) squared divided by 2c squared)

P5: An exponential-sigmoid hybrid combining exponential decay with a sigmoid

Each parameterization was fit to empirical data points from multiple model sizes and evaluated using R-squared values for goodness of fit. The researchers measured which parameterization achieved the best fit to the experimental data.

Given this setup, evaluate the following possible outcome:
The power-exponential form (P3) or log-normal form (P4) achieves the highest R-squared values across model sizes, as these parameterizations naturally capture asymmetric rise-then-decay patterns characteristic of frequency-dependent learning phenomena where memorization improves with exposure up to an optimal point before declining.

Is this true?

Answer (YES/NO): YES